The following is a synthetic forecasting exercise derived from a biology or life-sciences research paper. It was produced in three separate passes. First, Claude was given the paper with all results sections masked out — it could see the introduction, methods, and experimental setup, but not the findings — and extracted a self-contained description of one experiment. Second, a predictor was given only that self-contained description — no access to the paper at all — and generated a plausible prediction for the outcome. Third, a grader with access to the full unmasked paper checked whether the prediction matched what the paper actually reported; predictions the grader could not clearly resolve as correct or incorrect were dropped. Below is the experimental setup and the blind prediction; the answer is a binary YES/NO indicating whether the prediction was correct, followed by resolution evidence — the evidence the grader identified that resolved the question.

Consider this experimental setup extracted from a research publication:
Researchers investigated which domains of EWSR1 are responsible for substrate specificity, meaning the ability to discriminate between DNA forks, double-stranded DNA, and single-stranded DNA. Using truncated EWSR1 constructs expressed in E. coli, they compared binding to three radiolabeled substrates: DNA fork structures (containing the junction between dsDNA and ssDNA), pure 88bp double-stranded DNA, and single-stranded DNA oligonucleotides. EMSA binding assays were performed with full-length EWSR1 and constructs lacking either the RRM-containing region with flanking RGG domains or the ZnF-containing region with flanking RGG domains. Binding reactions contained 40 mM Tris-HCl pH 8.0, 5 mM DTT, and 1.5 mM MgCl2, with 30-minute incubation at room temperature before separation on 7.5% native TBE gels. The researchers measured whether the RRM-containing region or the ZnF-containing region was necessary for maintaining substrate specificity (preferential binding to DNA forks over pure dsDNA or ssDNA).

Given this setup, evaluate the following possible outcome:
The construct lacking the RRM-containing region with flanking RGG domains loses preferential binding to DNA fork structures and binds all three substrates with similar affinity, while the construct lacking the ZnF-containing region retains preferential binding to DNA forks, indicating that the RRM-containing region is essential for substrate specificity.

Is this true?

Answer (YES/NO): YES